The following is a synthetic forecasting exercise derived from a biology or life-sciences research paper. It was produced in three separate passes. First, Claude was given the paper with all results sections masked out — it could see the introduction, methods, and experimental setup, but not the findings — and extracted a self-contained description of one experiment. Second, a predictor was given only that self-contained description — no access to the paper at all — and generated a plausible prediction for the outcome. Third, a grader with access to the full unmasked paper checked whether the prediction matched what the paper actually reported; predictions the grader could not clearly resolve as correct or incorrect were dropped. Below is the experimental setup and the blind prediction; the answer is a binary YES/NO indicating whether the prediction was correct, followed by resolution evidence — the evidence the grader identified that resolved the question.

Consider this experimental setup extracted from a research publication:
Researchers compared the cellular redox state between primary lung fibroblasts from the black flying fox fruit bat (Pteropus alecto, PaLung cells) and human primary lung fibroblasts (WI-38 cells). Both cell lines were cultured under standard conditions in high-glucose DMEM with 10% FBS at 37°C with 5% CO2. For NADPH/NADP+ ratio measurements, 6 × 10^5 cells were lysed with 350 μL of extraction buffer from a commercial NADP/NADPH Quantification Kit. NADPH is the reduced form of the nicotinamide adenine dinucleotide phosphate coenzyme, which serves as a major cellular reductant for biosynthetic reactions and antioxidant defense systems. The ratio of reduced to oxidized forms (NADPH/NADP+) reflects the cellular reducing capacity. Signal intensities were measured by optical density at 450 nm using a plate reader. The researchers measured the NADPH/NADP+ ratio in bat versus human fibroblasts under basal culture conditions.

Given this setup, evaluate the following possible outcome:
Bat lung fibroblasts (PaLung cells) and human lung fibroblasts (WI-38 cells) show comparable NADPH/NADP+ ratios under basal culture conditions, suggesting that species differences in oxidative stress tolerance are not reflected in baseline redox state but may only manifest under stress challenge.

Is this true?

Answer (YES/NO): NO